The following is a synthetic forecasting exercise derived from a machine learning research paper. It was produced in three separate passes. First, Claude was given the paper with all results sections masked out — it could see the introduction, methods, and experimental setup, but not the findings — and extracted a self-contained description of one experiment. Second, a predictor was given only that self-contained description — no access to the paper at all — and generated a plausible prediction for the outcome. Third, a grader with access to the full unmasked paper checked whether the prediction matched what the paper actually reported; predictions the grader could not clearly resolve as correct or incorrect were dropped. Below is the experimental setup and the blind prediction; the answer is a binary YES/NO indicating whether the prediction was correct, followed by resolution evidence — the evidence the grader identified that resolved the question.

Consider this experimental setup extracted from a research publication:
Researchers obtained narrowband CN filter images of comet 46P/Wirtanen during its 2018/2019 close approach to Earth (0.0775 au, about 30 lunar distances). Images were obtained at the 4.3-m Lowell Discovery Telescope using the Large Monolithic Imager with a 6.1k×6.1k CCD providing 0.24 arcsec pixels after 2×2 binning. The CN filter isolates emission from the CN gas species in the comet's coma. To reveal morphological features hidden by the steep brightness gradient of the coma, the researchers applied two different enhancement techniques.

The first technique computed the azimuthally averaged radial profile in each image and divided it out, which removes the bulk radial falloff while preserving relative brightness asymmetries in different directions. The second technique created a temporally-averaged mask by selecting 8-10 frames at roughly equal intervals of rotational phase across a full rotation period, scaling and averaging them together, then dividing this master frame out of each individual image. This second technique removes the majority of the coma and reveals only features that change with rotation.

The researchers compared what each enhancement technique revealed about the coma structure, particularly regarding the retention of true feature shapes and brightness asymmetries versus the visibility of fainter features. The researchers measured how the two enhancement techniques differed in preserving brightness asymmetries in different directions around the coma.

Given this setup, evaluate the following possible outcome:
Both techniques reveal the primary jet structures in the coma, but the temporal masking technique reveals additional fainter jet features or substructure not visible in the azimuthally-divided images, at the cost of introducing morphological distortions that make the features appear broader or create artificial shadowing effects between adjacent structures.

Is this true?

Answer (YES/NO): NO